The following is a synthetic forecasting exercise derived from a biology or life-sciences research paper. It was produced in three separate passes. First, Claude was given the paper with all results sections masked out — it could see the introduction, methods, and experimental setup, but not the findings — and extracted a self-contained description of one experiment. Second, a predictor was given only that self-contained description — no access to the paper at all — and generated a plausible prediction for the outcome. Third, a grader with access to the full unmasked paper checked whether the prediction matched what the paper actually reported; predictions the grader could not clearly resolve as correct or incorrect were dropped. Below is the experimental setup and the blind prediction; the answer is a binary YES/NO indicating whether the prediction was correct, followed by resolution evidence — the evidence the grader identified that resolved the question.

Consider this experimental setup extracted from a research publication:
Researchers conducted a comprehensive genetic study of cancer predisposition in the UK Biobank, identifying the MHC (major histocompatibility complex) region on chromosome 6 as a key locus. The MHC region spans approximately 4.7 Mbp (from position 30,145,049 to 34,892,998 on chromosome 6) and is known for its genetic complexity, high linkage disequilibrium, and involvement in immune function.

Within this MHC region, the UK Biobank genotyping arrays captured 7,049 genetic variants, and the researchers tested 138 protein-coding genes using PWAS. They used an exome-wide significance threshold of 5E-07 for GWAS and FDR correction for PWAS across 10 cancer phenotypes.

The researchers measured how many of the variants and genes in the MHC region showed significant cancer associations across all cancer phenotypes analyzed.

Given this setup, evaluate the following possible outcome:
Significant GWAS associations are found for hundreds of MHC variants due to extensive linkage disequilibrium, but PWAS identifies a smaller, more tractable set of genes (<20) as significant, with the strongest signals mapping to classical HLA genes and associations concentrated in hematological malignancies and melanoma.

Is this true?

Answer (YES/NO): NO